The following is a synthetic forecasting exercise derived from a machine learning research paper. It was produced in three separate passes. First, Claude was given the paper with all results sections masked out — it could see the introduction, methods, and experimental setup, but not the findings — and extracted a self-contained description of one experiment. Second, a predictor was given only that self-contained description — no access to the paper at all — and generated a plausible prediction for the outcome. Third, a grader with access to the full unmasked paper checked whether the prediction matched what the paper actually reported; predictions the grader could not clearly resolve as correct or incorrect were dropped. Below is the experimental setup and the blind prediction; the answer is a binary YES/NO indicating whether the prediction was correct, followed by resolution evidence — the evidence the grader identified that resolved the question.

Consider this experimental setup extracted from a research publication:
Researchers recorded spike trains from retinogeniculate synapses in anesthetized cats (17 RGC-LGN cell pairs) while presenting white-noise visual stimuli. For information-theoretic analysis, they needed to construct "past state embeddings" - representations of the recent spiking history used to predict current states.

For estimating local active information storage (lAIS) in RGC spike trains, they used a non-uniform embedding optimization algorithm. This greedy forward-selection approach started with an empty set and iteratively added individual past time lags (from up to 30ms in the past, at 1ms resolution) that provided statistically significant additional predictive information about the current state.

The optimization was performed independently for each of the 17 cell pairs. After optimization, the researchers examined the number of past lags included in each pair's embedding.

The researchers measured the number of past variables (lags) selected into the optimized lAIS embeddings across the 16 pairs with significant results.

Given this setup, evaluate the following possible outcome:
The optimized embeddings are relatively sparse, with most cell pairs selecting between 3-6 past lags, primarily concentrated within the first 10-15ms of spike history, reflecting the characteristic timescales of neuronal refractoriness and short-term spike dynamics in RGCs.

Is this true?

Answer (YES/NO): NO